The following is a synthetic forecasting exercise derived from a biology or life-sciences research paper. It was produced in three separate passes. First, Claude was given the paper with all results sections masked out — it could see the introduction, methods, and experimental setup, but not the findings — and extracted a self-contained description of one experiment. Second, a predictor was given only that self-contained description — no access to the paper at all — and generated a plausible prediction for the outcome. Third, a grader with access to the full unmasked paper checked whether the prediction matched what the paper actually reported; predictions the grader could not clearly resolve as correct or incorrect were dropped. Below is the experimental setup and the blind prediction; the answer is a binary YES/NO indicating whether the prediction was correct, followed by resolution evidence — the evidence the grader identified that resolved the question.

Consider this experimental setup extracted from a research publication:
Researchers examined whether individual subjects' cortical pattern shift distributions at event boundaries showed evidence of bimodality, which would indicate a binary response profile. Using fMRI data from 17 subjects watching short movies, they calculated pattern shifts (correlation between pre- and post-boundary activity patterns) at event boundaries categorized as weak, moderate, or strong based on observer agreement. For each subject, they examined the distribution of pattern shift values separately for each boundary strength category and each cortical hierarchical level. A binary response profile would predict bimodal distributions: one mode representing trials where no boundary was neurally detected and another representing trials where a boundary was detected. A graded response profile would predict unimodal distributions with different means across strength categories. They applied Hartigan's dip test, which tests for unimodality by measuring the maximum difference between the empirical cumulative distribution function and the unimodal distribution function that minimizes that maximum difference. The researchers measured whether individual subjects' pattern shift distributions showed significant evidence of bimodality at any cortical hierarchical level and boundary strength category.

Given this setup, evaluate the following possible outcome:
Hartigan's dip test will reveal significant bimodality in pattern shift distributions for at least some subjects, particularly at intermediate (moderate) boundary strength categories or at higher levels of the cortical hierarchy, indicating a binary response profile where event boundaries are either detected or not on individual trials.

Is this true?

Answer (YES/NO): NO